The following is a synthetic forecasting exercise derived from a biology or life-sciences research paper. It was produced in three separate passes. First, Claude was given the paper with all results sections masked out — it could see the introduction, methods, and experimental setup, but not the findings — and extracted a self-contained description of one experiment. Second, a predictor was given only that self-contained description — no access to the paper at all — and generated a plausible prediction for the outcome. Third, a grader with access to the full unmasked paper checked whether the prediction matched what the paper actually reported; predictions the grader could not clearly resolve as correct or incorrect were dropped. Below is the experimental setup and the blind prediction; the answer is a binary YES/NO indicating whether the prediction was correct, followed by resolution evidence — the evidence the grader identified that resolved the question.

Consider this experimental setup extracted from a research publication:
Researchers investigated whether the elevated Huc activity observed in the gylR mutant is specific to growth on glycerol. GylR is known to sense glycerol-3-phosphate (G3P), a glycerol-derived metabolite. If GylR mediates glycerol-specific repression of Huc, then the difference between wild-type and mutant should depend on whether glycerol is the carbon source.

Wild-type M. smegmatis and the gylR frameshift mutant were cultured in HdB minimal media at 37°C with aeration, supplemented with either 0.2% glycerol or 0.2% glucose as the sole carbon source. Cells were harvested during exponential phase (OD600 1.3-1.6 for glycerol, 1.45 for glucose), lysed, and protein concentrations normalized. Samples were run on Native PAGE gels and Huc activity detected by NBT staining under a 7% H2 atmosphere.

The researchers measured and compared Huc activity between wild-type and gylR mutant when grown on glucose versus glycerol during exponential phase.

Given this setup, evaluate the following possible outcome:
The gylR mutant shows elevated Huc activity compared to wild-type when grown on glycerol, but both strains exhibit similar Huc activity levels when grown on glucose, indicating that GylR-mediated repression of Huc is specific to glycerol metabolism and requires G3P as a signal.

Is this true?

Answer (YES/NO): YES